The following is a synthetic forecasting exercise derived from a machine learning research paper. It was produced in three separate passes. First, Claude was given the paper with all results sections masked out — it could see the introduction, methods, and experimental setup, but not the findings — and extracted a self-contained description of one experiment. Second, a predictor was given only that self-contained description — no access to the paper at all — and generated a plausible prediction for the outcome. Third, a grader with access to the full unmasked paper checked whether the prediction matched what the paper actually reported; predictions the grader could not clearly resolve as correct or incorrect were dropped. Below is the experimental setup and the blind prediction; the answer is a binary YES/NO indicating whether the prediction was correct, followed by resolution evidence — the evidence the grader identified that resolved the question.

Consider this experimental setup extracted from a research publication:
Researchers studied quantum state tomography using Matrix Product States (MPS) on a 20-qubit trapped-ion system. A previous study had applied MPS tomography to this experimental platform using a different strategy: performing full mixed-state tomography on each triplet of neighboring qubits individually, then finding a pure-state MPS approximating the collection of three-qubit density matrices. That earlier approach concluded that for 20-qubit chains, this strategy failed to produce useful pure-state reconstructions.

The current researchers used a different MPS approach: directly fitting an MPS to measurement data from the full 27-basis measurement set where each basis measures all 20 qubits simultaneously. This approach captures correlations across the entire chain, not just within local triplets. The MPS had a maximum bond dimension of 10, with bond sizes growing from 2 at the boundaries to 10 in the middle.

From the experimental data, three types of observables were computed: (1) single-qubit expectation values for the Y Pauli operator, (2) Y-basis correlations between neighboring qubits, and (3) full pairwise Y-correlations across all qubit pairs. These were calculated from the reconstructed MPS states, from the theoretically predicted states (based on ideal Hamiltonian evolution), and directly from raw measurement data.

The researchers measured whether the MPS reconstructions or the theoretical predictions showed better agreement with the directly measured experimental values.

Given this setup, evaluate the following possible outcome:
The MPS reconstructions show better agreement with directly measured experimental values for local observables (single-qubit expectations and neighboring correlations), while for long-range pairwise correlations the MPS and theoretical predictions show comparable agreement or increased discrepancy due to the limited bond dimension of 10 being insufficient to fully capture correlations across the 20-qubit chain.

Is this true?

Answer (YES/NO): NO